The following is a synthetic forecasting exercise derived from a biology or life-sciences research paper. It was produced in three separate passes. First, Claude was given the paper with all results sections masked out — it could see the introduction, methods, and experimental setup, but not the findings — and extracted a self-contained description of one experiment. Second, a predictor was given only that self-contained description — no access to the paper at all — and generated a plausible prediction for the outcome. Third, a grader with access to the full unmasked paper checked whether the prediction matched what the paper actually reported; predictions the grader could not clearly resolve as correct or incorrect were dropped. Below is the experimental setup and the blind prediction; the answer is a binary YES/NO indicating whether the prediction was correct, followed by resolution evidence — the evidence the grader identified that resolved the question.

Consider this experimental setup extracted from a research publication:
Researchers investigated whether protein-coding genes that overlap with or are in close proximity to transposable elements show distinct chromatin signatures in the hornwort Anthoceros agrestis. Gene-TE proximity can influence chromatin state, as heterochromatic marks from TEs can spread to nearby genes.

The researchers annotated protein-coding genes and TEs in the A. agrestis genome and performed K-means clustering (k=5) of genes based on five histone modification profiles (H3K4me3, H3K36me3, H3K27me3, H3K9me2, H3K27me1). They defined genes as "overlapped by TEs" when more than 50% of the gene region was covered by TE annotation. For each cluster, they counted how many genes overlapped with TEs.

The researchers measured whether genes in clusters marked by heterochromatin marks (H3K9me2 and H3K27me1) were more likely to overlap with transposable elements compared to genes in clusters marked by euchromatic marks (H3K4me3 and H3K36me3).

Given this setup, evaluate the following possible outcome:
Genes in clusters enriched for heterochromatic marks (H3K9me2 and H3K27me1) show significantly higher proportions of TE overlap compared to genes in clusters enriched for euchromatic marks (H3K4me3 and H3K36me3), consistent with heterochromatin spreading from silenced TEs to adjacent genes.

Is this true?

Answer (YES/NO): YES